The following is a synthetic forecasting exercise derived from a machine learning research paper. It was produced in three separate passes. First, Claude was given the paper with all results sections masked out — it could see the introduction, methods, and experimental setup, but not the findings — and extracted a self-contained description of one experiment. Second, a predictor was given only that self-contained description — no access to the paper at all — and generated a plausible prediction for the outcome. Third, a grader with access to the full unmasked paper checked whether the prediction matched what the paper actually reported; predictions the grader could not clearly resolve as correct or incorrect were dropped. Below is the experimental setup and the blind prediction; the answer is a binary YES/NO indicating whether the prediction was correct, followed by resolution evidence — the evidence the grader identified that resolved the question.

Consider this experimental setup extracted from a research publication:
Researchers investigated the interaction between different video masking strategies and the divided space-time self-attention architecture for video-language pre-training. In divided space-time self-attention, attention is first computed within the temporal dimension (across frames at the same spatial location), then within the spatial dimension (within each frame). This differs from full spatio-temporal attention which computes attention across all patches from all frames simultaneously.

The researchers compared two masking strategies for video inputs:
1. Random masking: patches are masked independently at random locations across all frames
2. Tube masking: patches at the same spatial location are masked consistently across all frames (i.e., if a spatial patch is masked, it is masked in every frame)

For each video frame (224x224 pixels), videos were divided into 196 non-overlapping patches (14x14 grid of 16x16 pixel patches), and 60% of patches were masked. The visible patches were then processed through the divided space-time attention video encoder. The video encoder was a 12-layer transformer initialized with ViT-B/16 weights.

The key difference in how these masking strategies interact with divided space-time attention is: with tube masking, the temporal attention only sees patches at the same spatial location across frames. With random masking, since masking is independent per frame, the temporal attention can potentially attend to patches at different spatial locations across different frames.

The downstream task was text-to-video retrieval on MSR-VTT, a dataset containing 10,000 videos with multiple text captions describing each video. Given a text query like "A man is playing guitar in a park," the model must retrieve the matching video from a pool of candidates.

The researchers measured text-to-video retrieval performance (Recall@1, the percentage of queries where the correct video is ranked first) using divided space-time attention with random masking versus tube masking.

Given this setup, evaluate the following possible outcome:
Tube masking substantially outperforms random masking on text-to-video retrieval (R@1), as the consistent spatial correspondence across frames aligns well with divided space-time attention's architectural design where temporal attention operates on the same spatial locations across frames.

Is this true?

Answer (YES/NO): NO